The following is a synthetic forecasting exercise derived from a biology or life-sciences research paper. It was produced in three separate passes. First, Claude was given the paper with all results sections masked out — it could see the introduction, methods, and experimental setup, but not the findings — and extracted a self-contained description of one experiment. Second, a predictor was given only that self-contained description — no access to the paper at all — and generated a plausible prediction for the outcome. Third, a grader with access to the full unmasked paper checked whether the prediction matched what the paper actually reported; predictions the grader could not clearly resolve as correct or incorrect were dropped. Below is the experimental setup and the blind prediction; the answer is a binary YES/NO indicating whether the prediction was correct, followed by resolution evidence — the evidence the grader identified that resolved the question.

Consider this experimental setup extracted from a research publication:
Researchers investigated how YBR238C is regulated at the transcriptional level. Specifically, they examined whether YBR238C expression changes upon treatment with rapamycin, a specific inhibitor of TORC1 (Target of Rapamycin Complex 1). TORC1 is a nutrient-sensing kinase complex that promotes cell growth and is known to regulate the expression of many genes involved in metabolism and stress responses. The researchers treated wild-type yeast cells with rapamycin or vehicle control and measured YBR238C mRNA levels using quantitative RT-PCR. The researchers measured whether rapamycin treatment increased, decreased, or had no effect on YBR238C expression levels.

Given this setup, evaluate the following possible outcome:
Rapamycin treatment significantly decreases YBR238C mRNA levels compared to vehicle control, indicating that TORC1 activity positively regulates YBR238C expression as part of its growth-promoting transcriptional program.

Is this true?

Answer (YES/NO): YES